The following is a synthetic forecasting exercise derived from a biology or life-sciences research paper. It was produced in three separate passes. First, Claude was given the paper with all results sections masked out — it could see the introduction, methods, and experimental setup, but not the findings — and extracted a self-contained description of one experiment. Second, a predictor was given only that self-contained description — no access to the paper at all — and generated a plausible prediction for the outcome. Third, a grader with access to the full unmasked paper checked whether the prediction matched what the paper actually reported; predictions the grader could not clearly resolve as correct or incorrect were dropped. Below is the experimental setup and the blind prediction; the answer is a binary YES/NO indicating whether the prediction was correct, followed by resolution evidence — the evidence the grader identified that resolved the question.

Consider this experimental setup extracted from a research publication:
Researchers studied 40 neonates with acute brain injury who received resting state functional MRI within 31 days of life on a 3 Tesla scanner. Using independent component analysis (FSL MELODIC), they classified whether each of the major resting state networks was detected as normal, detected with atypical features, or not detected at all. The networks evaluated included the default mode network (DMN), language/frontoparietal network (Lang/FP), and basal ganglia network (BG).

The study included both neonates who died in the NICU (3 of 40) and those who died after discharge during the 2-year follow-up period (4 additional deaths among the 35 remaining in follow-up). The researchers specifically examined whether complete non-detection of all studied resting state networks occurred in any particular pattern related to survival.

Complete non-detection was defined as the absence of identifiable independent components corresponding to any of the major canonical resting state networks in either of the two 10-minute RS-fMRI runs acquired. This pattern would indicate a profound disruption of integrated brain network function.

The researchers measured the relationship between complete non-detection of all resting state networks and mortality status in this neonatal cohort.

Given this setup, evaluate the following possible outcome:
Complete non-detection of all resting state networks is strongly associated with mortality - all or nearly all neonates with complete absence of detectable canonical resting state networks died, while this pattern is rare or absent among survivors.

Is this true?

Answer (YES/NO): YES